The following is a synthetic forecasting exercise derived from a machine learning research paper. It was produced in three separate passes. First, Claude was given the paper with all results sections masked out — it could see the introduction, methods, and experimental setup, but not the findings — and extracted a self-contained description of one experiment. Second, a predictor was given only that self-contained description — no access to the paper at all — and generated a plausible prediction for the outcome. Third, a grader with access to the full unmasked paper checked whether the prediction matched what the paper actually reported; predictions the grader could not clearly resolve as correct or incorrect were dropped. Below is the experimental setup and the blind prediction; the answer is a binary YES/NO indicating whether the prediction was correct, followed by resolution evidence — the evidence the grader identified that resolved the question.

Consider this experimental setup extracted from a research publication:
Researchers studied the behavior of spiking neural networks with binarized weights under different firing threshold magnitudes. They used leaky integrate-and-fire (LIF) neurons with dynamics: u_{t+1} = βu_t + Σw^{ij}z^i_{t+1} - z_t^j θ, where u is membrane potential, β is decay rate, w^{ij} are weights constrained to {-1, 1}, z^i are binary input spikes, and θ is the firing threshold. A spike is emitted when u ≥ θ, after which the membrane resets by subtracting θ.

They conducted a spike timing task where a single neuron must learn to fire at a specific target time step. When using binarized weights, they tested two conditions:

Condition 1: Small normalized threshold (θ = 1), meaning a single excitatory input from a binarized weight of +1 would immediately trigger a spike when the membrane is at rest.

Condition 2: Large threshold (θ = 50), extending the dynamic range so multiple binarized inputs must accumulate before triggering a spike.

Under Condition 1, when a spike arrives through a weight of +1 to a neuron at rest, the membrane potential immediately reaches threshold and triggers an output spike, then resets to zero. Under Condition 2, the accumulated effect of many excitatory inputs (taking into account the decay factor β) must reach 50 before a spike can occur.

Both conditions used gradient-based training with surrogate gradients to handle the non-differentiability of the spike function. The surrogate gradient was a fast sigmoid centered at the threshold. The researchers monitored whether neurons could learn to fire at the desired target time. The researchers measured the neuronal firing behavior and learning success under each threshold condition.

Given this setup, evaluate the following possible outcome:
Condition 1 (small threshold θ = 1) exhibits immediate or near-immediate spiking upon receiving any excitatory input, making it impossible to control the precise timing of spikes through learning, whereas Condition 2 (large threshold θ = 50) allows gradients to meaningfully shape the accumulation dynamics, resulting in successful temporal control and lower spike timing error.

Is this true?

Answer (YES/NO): NO